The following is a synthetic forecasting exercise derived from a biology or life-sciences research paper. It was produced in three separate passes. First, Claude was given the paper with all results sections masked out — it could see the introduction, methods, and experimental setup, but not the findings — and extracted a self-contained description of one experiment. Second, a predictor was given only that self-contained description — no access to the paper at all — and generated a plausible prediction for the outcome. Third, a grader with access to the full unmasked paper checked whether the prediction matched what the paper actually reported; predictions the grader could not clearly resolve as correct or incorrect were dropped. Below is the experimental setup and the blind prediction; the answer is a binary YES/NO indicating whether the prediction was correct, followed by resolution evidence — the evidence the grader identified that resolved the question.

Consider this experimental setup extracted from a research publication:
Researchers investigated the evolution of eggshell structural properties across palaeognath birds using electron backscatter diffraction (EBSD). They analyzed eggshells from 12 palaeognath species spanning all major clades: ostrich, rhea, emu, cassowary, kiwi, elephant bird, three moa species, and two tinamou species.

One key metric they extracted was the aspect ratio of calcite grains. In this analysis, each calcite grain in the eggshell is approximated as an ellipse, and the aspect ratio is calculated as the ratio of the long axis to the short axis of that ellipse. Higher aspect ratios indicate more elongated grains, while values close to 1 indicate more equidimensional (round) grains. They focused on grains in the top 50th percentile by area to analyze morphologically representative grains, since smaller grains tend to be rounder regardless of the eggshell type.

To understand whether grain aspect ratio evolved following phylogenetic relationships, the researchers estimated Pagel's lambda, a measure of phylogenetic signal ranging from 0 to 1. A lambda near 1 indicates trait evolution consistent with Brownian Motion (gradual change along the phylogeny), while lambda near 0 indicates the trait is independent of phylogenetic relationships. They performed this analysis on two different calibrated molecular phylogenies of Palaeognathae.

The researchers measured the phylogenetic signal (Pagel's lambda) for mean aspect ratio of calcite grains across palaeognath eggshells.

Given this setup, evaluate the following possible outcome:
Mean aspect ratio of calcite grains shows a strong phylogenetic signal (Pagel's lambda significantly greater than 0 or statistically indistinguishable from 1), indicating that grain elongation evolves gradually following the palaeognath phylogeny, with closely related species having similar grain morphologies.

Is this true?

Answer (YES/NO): NO